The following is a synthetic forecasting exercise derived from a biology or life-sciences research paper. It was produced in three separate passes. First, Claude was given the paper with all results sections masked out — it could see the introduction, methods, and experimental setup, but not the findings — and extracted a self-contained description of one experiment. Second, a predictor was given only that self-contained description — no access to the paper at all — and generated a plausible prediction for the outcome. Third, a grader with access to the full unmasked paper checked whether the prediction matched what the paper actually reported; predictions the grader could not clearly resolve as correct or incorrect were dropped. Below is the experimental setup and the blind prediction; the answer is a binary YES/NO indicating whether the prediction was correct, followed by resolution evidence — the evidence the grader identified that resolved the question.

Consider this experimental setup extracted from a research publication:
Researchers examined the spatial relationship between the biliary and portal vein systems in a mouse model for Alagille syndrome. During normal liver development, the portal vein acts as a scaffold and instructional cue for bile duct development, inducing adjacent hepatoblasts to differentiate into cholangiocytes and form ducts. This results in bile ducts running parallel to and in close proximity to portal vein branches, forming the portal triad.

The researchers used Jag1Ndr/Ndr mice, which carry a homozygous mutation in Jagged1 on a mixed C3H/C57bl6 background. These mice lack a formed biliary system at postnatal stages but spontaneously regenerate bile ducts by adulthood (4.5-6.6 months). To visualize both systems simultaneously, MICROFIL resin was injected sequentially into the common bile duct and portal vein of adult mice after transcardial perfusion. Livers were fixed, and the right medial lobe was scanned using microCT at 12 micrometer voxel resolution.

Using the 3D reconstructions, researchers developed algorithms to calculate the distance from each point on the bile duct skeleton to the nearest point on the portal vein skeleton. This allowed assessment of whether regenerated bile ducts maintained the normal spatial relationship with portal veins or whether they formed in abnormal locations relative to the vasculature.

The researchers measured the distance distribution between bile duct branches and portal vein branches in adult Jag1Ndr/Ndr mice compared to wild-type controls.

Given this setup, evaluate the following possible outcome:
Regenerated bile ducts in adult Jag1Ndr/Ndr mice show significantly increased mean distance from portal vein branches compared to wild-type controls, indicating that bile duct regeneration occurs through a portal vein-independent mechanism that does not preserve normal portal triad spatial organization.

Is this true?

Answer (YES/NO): YES